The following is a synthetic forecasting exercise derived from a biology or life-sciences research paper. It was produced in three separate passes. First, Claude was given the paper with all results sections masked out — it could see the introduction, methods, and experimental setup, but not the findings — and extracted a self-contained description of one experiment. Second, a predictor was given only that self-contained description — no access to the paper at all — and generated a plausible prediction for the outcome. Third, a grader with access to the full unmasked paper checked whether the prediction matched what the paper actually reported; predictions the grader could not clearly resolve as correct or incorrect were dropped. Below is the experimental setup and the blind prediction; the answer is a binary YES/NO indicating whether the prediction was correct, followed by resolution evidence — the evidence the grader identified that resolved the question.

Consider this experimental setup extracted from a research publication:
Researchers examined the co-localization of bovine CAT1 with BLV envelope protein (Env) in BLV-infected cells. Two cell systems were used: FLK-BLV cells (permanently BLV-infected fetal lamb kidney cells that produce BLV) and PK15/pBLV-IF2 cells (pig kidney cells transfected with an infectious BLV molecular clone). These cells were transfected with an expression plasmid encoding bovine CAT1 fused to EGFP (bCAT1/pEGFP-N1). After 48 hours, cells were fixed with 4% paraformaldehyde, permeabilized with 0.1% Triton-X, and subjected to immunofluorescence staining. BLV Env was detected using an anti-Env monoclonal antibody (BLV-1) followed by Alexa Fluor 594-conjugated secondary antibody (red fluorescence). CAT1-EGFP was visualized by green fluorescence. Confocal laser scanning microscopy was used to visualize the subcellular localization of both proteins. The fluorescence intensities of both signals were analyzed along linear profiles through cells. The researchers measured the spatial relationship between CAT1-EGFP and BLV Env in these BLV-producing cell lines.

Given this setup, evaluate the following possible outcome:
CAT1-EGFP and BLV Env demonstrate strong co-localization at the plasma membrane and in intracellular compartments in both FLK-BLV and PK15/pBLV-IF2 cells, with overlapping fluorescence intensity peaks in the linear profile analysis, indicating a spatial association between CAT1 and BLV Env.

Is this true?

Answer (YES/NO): NO